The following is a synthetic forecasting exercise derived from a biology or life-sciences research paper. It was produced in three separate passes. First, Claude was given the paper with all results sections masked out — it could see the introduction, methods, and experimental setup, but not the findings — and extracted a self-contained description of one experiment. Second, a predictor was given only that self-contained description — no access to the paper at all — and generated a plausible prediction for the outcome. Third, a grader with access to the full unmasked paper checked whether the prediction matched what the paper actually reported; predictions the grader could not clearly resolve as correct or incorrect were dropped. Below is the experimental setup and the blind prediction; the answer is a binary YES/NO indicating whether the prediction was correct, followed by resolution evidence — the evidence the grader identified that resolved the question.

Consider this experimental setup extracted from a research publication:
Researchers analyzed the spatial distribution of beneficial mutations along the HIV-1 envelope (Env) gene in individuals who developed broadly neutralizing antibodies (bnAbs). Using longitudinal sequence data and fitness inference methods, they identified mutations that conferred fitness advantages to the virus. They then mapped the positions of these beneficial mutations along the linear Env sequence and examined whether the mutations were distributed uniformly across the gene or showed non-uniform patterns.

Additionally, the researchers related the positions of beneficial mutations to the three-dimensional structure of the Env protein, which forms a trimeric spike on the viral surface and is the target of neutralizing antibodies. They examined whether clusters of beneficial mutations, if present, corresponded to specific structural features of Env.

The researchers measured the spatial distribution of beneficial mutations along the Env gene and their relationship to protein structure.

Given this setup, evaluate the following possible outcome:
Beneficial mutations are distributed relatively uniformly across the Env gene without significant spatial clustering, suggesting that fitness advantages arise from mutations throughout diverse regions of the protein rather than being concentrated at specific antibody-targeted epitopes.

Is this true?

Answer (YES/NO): NO